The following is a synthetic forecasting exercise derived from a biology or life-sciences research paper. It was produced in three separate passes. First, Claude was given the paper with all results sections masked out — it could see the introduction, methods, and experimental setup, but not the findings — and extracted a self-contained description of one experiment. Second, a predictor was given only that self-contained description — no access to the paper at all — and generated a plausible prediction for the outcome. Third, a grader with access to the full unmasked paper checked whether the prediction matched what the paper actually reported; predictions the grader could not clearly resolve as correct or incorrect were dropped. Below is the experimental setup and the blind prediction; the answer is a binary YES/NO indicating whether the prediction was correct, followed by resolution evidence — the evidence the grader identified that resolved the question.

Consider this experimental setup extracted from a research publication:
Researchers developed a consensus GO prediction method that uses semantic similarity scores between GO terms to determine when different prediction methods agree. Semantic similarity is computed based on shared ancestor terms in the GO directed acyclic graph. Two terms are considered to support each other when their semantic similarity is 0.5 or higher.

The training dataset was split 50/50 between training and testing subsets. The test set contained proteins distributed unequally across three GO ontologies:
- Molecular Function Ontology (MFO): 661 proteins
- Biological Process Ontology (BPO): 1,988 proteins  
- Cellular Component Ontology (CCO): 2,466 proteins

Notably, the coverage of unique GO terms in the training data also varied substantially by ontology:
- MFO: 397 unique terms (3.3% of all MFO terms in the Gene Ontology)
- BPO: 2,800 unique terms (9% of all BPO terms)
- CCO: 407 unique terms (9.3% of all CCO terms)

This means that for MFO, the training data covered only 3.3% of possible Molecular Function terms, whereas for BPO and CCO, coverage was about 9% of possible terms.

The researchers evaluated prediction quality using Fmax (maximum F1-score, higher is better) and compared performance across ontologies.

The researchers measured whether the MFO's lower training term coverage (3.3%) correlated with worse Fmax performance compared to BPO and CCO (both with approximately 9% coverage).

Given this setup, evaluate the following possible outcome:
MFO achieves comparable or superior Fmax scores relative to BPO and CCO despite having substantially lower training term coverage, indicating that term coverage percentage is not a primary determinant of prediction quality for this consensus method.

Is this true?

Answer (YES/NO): NO